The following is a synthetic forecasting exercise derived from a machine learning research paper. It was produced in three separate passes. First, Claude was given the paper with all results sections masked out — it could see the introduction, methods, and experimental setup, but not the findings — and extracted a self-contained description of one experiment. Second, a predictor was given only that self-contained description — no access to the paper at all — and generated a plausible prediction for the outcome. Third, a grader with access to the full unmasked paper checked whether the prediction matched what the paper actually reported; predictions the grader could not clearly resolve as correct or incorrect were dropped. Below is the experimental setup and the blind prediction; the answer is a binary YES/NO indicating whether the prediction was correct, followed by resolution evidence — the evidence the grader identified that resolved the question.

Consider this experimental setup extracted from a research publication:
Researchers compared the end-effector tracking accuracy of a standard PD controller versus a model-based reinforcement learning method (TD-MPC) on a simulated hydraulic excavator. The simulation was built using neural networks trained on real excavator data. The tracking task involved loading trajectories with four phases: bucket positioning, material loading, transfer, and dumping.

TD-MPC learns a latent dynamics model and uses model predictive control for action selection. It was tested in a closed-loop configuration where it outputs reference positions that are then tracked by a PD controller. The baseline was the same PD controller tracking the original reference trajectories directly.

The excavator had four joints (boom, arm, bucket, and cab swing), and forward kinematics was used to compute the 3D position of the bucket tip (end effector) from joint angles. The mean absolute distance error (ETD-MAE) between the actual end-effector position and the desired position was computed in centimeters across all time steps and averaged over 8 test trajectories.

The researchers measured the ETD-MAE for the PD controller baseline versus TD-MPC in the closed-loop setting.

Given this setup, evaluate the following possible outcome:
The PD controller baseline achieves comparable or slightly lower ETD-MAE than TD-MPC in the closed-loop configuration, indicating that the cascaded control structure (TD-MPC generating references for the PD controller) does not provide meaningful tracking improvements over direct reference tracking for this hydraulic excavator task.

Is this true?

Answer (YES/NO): NO